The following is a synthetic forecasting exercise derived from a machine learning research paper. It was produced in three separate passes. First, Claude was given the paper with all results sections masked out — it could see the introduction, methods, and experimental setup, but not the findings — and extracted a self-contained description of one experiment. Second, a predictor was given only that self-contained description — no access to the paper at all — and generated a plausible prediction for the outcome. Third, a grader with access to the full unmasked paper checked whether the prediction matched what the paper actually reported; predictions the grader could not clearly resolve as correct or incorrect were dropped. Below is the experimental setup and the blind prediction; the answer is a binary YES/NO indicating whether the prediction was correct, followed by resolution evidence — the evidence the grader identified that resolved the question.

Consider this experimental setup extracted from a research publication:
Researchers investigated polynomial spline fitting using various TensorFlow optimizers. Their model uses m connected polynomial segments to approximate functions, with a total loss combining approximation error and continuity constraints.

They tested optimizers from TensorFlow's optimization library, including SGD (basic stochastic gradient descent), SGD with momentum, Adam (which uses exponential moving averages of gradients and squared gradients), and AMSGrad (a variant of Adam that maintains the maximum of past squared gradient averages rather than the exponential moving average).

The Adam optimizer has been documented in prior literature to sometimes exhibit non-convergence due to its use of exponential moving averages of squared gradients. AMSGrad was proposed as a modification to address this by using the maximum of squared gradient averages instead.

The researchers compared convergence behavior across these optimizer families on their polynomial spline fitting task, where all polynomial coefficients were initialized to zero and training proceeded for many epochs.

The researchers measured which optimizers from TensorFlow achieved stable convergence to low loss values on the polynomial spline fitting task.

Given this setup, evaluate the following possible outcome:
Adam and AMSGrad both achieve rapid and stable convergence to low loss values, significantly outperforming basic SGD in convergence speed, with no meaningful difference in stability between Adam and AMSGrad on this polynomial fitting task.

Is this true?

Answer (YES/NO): NO